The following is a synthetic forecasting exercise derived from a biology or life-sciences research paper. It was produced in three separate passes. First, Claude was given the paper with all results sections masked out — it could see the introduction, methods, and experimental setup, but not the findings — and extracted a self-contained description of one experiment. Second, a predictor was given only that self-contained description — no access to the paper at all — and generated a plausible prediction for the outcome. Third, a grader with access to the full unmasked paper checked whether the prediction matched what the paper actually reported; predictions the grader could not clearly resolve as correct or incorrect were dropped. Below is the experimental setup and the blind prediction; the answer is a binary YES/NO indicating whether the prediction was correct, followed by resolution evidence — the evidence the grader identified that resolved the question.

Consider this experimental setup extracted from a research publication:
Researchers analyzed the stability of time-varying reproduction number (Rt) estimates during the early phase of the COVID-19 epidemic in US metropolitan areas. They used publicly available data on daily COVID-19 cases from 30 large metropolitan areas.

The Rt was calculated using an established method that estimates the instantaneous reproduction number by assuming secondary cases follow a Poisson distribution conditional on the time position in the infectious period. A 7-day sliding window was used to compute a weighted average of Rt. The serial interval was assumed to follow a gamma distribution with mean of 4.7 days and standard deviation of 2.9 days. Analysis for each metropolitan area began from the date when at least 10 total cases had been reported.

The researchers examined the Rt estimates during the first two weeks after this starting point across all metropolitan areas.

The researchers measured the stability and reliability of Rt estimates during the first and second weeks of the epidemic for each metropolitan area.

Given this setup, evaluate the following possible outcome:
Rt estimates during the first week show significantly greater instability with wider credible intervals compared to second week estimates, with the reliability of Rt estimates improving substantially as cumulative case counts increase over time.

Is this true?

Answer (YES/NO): NO